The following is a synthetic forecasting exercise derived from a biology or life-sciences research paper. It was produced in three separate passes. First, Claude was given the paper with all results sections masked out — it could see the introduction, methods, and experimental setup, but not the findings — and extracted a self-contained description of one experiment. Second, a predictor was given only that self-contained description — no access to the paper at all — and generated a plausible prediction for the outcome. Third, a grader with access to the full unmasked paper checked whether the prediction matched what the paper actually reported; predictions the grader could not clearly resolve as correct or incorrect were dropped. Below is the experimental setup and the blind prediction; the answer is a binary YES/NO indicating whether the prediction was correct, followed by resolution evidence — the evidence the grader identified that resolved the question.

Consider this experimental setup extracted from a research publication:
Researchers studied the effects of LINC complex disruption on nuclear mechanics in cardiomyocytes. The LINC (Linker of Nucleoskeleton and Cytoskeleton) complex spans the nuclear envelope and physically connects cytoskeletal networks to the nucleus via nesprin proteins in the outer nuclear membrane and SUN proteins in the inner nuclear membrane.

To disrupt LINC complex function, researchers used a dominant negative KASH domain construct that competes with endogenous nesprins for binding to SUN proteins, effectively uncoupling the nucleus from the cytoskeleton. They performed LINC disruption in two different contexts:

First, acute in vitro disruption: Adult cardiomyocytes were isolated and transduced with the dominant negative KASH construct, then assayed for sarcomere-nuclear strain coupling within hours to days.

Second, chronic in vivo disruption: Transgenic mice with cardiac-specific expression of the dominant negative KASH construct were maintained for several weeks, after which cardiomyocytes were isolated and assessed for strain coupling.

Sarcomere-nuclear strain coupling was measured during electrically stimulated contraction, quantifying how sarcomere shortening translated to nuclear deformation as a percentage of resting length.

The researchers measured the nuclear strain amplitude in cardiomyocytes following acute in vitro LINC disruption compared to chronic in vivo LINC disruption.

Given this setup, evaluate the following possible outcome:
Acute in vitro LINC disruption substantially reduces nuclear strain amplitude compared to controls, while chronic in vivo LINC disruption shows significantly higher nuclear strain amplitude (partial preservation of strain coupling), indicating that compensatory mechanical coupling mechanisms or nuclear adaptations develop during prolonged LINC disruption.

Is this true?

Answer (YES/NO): NO